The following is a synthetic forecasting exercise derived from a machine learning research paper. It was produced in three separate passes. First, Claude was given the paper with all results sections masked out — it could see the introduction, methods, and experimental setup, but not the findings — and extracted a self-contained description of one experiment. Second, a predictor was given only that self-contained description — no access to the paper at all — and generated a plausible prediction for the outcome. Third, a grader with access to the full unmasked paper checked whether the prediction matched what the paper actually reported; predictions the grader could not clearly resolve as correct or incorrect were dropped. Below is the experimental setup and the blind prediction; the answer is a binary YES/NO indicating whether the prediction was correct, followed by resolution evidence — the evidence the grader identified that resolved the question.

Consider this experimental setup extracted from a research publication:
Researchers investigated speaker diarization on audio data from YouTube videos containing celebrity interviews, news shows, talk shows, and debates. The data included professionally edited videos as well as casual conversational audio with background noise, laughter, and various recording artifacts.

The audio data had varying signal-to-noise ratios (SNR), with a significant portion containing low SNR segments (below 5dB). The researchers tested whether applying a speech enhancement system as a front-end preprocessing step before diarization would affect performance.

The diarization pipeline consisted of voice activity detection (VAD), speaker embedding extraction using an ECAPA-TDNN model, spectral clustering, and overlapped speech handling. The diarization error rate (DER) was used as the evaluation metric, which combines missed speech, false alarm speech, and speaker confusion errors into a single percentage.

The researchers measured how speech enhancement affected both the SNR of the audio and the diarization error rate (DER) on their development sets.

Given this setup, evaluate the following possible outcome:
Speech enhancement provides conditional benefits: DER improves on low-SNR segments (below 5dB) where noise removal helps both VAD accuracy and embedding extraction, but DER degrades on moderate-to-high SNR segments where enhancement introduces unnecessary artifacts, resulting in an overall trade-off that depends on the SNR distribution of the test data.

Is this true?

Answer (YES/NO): NO